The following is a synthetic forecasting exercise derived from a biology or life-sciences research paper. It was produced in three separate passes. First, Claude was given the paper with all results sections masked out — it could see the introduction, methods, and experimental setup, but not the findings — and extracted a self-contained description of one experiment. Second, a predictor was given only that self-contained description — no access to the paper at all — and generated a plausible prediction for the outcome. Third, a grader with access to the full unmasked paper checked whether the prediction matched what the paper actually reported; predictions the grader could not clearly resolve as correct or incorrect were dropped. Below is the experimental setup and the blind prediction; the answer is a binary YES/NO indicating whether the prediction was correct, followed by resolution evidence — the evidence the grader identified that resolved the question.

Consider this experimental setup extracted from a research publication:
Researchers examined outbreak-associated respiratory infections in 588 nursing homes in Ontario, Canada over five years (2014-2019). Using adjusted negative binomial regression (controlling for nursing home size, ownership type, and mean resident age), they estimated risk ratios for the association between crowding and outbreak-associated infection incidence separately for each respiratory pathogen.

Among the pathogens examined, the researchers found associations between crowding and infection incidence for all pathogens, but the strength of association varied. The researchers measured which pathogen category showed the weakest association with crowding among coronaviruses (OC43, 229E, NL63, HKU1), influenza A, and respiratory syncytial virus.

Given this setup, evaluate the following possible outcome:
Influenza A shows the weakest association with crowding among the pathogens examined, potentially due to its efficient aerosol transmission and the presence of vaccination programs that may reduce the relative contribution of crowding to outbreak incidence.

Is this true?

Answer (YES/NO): NO